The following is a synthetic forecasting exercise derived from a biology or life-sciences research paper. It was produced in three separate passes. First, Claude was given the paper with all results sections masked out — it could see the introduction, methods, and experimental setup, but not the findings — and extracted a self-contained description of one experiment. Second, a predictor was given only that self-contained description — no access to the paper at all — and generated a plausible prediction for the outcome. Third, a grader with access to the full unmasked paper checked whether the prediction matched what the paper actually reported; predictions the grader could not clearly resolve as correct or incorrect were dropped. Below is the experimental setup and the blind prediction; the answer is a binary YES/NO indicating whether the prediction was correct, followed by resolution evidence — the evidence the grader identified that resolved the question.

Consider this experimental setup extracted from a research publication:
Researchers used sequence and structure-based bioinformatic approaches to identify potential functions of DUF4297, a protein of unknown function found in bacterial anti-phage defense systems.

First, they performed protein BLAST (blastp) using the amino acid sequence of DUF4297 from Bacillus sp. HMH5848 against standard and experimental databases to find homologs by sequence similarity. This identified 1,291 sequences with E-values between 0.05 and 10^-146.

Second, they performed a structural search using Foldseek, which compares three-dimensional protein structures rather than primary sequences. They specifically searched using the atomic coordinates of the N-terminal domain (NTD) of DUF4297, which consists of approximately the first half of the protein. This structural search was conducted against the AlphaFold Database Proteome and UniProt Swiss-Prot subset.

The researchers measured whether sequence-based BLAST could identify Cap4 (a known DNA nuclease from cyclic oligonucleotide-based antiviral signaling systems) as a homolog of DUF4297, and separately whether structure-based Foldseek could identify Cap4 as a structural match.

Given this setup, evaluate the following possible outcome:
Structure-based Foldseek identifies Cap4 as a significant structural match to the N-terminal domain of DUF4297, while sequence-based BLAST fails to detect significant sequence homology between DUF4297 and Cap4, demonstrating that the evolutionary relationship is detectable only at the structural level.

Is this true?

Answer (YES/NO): YES